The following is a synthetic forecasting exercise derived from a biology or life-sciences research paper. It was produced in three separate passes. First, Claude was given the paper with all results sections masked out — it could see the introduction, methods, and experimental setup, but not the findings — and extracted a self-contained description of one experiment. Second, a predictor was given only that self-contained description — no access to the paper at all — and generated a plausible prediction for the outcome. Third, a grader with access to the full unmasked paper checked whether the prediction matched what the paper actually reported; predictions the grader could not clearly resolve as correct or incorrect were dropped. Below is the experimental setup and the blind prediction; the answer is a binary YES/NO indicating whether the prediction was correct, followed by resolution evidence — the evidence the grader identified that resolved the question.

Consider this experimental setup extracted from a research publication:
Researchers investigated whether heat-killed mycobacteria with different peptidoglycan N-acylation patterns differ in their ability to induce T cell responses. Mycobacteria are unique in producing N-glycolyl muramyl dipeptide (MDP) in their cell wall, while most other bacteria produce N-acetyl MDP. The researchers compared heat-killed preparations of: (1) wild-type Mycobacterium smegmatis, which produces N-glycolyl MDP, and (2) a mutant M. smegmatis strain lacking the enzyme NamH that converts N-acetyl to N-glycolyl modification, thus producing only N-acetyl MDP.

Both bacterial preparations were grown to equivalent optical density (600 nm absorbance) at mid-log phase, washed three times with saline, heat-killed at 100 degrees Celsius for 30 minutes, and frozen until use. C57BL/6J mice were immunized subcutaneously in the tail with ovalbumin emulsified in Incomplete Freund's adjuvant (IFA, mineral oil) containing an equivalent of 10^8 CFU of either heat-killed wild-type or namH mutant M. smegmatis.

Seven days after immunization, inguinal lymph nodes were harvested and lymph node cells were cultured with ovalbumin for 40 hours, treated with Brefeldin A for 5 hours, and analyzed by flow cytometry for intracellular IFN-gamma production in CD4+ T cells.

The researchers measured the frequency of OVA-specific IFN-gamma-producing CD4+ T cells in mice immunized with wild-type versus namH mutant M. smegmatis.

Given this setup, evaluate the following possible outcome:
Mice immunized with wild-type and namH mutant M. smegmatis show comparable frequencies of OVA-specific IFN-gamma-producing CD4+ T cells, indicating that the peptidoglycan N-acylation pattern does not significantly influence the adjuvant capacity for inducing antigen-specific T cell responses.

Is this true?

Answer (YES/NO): NO